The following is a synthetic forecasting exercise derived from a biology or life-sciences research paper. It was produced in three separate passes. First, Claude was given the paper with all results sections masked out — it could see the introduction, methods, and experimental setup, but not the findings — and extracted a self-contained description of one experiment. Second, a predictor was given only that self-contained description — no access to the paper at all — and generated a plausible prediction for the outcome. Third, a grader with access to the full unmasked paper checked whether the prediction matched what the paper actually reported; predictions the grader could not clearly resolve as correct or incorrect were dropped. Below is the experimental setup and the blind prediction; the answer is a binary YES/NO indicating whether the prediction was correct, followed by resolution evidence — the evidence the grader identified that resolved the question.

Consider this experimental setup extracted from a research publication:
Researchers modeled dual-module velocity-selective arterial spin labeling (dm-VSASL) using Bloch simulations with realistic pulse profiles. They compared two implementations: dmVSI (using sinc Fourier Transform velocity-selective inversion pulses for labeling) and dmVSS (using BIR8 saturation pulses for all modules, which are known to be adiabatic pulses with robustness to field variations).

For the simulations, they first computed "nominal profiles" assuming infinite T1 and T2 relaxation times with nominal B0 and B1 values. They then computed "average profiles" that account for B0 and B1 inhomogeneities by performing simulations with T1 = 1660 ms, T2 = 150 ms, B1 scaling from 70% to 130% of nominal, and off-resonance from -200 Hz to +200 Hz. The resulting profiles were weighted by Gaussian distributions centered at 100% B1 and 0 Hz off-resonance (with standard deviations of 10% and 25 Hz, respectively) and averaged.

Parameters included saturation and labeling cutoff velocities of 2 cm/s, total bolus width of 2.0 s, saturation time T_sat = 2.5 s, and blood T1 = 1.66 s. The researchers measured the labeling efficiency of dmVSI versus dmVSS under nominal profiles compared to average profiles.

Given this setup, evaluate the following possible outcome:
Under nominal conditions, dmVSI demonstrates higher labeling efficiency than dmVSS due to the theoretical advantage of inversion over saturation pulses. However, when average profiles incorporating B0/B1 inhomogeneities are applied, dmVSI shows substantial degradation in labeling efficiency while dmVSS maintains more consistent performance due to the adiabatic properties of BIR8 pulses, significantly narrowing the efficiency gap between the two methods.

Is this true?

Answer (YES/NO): YES